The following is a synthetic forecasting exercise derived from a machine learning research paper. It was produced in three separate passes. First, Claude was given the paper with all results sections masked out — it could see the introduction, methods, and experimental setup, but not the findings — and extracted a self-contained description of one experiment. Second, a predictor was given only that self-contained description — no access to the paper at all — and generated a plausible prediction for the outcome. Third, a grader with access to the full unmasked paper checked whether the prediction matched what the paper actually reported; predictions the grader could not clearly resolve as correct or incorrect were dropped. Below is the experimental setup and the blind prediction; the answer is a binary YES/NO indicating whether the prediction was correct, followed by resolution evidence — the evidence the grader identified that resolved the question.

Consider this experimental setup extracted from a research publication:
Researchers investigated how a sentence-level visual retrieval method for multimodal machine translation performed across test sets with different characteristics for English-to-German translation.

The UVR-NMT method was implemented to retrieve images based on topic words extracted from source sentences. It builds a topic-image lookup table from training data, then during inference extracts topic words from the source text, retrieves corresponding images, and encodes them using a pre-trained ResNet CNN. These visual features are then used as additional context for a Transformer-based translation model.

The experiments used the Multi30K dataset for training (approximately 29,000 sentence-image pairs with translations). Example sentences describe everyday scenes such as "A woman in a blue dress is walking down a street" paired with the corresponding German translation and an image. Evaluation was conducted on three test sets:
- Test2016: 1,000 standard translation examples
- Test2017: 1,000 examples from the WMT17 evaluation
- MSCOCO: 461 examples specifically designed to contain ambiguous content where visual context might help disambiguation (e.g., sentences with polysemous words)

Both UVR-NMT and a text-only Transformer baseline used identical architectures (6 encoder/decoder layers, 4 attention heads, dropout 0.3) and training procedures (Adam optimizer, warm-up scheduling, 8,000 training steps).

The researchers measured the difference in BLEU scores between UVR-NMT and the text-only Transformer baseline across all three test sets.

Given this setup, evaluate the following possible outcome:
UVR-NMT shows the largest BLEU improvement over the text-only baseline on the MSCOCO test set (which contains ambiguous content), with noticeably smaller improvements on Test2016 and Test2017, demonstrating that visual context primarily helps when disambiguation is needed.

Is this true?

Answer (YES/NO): NO